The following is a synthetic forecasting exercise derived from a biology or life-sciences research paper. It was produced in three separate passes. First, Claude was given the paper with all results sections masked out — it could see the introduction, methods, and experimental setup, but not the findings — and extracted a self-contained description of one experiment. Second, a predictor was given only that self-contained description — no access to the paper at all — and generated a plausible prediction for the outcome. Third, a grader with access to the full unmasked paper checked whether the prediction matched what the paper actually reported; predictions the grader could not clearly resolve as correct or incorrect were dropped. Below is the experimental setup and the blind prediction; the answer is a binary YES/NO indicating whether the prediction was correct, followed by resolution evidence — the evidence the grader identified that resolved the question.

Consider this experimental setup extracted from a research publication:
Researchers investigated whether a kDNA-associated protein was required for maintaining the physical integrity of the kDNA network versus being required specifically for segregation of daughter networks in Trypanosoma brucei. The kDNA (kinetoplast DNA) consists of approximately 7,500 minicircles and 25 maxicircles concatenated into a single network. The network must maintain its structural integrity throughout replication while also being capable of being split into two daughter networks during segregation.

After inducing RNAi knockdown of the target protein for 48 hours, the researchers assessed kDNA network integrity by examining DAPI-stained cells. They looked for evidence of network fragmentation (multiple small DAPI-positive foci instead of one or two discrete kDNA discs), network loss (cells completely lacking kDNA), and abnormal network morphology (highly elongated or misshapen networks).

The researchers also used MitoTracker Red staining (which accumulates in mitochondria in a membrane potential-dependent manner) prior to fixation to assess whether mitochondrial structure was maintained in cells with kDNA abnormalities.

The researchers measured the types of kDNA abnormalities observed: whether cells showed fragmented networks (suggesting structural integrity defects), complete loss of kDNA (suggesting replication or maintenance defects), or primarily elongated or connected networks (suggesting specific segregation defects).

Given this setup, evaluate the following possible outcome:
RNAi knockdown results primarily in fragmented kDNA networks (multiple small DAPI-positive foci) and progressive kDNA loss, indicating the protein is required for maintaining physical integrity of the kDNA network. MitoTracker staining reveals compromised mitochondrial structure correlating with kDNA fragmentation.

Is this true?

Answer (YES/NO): NO